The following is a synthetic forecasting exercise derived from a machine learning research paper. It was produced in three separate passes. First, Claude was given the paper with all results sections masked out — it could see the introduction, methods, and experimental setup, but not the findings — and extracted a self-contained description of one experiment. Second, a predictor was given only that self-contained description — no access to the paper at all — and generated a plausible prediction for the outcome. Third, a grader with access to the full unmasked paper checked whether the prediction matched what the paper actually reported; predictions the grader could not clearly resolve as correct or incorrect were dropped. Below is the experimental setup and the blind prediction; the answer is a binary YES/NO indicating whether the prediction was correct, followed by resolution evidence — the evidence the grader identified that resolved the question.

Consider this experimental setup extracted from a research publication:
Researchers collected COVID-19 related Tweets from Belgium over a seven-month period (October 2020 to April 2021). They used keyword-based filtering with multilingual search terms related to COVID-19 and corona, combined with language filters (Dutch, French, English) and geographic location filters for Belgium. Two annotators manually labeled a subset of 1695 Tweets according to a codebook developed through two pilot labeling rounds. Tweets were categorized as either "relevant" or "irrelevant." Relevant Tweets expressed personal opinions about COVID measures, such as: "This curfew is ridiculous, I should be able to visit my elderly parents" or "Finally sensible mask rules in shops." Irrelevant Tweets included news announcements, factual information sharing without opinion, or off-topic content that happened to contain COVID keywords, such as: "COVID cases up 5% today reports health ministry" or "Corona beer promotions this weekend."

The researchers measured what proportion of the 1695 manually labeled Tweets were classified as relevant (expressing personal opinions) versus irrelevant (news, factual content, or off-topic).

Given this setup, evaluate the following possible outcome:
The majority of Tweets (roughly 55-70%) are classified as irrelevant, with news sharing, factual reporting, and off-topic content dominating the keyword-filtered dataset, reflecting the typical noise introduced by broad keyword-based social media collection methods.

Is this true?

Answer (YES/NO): NO